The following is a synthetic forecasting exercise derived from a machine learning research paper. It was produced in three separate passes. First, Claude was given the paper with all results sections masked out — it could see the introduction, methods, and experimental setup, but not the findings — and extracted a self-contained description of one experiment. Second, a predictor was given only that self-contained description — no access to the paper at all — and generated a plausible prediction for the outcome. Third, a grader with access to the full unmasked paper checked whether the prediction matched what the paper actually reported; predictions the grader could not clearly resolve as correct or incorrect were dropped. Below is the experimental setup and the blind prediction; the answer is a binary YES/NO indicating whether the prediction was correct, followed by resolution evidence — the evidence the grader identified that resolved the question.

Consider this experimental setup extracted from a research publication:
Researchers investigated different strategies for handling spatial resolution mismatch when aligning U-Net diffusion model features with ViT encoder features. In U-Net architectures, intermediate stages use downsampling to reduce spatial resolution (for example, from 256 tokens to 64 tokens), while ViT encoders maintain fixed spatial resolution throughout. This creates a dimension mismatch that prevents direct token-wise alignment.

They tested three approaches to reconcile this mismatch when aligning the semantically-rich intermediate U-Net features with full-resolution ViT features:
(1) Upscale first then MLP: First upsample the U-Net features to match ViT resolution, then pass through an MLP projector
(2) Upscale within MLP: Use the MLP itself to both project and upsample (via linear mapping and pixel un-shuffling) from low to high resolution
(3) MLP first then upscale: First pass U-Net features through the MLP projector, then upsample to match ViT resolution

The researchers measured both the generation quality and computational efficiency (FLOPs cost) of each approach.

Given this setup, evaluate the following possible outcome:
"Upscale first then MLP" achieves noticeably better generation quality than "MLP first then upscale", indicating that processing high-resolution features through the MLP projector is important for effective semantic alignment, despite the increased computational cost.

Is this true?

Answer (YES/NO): NO